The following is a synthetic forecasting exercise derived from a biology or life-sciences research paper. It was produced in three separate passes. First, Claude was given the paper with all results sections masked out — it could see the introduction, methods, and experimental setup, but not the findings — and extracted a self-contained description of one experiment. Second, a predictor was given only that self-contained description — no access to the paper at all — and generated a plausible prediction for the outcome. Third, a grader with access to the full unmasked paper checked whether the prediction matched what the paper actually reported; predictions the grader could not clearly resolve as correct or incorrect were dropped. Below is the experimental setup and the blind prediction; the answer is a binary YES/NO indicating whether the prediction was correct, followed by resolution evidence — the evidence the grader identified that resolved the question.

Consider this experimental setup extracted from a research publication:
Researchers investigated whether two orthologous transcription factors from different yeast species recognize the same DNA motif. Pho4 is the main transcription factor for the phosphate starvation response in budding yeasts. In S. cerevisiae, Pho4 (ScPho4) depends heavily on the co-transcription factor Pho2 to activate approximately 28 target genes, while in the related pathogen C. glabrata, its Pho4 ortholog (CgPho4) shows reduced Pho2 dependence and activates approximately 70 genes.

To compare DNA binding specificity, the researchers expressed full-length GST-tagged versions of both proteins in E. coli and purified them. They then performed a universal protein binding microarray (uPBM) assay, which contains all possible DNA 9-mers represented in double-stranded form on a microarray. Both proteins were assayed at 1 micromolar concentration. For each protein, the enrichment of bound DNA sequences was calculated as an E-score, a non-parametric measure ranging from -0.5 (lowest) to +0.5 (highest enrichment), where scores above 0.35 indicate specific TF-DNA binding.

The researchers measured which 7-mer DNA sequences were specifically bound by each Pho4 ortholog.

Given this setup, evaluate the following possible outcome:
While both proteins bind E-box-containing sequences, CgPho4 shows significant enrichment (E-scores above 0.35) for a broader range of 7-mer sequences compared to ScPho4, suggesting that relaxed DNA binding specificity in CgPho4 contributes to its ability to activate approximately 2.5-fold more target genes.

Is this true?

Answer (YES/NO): NO